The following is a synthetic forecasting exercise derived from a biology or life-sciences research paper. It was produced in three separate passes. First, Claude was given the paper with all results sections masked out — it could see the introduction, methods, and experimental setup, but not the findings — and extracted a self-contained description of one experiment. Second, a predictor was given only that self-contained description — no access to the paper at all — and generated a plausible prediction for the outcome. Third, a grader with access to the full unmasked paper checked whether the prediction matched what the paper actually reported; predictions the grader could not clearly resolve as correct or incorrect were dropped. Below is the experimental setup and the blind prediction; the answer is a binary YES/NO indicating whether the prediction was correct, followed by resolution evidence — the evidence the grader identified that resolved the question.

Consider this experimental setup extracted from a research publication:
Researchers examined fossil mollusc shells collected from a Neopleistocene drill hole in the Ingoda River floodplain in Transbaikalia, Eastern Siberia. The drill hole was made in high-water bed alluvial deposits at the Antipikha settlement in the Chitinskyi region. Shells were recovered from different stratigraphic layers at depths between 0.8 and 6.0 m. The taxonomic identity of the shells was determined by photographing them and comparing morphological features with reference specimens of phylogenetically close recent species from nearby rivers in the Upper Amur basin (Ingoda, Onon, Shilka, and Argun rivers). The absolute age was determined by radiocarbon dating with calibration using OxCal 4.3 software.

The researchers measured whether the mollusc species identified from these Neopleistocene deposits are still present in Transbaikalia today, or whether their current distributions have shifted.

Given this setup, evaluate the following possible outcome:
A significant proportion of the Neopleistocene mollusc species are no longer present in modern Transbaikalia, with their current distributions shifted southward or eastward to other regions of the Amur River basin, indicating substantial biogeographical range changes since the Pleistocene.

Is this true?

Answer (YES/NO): NO